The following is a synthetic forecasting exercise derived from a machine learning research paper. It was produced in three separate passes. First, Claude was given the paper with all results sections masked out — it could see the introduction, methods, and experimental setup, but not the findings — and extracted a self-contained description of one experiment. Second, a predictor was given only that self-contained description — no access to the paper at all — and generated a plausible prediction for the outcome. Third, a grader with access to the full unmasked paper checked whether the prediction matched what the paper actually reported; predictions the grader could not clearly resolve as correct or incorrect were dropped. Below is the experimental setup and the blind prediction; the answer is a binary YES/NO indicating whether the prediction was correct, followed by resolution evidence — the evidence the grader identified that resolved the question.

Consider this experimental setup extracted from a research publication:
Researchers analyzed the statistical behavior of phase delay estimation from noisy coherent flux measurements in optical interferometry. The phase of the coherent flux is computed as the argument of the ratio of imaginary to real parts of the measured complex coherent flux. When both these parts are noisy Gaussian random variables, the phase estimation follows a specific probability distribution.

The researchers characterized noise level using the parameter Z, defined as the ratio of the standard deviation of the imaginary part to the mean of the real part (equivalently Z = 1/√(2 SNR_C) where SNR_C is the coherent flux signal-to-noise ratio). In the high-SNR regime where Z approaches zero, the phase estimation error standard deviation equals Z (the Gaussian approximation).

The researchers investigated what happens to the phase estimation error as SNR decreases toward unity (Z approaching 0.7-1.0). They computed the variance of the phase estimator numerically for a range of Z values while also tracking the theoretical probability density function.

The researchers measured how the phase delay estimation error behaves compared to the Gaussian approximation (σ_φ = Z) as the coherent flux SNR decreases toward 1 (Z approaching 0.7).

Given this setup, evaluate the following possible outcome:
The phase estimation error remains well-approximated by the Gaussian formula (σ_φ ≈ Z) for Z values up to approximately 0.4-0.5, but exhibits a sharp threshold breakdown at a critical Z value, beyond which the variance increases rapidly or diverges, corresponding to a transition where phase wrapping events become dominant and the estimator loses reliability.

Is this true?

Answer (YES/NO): NO